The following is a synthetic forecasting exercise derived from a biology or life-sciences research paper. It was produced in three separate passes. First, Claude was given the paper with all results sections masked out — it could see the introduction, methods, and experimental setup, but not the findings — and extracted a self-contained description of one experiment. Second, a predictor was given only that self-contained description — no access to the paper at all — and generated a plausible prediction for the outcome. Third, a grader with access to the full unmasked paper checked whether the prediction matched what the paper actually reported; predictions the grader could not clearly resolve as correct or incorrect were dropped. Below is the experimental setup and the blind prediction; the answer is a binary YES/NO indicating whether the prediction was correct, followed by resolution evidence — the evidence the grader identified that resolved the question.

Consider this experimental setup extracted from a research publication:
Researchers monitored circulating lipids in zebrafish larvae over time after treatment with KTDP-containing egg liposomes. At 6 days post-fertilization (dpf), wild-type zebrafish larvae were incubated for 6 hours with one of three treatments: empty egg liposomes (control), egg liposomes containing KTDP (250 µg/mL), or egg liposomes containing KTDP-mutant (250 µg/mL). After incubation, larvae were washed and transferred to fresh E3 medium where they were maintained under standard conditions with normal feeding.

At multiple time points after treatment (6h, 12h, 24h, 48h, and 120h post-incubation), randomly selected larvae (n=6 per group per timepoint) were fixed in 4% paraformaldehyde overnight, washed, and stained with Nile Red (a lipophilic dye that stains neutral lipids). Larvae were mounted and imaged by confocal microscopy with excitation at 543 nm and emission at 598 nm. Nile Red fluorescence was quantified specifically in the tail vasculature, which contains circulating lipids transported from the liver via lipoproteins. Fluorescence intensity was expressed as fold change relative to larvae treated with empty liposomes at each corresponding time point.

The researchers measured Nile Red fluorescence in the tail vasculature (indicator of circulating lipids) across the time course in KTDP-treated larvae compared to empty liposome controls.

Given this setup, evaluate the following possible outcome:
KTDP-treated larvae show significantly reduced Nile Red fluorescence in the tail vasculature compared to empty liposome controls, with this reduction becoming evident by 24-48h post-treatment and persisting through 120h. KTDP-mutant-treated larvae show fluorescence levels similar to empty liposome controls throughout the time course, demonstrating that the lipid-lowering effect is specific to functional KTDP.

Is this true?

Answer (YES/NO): NO